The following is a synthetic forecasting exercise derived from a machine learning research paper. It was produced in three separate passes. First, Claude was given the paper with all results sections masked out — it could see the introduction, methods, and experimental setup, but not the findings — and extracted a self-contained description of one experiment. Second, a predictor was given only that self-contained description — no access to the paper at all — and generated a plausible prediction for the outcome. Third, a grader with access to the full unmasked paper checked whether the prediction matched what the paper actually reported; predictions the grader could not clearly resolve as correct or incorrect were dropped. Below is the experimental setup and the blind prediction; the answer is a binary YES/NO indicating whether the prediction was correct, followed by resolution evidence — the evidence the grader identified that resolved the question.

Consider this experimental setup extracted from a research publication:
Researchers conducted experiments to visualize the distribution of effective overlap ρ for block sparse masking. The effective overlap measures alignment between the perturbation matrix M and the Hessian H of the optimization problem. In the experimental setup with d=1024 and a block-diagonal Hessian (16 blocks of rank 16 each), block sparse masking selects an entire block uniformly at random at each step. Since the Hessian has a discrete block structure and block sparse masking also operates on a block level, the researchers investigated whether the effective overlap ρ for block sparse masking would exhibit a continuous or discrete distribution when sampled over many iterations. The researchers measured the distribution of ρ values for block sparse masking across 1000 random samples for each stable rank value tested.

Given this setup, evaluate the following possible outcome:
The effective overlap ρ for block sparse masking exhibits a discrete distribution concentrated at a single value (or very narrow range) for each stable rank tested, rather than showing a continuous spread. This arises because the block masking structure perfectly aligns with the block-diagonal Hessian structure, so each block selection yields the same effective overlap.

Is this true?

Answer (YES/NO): NO